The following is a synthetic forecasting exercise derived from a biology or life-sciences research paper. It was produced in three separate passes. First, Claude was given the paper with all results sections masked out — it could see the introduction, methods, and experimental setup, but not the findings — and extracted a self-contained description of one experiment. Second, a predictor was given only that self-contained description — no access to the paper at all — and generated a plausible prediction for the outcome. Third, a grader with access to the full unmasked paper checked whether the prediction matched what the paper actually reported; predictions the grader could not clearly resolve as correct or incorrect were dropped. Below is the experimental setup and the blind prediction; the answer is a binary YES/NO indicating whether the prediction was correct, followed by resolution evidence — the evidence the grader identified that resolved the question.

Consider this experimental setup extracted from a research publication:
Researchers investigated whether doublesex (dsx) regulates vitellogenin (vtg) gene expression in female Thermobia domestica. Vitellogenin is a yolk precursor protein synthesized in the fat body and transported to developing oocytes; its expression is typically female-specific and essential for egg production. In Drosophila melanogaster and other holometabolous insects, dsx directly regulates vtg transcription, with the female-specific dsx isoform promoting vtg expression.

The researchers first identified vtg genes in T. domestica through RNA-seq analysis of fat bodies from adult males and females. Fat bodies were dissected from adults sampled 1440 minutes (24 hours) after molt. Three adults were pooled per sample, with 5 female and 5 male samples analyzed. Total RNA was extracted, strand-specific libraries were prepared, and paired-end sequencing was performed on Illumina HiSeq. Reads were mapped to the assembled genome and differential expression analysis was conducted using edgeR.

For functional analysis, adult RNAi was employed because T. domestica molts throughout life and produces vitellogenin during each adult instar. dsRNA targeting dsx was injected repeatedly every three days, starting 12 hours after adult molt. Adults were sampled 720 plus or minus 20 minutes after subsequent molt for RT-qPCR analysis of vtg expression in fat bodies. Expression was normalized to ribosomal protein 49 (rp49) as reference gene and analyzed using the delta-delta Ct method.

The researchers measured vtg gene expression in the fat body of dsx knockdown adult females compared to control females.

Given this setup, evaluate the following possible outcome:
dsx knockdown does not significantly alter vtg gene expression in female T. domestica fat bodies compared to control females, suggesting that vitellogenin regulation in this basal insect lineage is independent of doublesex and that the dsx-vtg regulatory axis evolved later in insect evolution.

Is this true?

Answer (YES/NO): NO